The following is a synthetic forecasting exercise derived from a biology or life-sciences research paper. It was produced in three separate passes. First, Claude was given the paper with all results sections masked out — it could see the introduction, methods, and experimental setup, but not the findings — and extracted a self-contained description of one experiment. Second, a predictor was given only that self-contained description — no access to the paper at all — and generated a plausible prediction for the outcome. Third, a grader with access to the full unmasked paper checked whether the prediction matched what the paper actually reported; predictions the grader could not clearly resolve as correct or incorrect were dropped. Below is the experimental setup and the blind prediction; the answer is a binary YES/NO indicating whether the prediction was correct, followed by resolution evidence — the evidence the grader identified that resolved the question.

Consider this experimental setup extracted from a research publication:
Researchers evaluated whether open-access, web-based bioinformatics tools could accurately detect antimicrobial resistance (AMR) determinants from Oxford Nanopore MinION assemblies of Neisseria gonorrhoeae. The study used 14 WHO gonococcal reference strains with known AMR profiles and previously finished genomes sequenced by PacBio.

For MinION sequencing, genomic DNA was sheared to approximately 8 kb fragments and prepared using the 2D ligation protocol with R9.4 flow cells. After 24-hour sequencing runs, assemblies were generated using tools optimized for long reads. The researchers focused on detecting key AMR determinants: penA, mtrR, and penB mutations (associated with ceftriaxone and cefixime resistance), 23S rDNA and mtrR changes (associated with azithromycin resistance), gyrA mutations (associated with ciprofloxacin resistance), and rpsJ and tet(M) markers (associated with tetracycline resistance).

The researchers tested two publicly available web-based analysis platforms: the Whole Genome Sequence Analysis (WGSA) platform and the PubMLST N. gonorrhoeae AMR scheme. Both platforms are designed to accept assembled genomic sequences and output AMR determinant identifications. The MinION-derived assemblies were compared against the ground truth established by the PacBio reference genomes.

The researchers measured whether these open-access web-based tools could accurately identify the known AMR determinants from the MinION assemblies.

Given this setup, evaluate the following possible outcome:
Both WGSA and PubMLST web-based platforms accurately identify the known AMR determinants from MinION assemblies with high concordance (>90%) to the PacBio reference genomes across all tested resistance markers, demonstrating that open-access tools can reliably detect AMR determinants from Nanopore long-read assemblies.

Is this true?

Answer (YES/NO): NO